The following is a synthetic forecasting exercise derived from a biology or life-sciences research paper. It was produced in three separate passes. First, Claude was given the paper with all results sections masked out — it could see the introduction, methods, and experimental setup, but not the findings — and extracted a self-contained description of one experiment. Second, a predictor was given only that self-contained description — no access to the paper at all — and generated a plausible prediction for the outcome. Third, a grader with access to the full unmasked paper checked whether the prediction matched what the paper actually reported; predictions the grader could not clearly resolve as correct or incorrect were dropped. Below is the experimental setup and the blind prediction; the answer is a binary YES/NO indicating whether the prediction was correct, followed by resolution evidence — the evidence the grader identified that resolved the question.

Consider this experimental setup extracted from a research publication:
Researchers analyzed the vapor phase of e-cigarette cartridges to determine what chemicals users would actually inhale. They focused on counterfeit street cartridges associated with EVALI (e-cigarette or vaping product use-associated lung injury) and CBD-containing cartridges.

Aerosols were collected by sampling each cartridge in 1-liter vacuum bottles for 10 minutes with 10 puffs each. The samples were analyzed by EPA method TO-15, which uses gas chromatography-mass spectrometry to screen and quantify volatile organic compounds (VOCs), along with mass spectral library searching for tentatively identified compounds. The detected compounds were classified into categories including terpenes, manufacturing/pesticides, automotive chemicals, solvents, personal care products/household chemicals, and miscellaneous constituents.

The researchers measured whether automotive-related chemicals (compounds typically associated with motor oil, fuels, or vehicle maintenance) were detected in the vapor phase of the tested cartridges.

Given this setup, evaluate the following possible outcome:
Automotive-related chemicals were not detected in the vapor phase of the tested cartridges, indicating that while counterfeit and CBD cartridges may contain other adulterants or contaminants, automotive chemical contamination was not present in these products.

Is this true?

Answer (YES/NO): NO